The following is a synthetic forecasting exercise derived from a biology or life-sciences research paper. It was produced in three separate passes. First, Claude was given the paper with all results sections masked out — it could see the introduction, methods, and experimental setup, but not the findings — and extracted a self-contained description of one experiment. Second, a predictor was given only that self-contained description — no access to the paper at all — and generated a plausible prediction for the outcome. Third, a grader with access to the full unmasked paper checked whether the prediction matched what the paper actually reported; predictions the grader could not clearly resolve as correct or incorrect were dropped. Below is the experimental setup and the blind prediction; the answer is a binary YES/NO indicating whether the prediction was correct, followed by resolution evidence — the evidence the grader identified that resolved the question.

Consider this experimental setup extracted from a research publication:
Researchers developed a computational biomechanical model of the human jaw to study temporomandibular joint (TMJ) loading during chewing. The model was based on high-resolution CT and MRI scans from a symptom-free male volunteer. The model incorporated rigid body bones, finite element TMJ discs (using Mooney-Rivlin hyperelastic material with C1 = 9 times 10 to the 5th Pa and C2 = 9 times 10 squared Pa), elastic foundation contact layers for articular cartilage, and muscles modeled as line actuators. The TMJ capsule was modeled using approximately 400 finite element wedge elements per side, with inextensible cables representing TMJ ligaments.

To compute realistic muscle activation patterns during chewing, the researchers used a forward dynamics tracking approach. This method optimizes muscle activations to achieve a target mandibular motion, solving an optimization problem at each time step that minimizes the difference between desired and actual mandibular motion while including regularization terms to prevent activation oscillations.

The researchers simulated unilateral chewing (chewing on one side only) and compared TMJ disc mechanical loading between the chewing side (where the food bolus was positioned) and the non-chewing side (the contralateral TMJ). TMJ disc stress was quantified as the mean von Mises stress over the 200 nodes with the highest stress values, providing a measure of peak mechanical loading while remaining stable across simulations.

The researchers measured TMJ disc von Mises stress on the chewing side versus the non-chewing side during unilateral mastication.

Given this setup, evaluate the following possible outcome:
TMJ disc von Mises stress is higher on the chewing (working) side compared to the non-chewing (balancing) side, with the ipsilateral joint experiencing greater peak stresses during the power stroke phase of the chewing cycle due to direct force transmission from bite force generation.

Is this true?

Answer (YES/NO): NO